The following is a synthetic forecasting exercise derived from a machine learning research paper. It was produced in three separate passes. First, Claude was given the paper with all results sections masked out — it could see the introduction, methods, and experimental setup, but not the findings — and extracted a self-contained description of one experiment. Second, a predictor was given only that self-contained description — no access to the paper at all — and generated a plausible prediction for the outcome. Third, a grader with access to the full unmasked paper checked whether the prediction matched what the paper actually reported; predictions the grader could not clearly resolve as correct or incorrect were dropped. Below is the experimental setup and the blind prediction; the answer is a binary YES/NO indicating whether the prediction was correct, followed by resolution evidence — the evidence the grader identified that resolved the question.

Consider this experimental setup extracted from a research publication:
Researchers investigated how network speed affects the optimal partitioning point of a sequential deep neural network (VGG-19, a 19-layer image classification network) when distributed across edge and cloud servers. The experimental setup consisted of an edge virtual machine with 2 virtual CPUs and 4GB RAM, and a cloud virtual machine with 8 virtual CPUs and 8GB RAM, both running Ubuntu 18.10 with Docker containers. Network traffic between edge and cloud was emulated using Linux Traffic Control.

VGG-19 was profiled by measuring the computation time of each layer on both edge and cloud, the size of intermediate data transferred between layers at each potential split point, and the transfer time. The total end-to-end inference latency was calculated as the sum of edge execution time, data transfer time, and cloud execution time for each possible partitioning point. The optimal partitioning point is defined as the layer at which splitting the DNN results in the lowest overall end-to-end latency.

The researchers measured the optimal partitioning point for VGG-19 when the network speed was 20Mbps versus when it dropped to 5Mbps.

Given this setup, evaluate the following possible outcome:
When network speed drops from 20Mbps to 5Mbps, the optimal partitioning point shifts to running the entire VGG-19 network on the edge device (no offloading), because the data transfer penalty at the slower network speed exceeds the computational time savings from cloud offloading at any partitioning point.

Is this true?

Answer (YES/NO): NO